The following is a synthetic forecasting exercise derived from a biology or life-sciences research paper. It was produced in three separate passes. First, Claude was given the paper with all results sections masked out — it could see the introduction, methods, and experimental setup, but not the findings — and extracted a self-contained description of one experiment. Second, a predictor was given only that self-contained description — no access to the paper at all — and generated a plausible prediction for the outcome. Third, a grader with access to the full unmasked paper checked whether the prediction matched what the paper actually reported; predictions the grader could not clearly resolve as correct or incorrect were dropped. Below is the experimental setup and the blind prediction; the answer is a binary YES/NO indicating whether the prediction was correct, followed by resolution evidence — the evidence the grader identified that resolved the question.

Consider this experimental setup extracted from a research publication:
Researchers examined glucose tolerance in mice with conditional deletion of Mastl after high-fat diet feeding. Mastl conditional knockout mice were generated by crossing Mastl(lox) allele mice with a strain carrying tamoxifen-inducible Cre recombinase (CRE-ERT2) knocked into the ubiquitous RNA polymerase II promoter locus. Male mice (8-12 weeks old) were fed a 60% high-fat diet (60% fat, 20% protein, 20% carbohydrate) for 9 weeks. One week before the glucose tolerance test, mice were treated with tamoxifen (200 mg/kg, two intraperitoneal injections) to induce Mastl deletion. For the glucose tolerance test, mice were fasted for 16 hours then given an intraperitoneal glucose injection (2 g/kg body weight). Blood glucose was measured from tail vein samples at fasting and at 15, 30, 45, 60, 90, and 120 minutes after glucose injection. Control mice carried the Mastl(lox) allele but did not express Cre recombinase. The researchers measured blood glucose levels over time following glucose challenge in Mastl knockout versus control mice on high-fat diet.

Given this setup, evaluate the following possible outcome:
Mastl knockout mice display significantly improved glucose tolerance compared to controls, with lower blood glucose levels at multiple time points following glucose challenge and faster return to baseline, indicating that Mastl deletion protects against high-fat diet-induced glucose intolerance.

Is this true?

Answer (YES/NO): YES